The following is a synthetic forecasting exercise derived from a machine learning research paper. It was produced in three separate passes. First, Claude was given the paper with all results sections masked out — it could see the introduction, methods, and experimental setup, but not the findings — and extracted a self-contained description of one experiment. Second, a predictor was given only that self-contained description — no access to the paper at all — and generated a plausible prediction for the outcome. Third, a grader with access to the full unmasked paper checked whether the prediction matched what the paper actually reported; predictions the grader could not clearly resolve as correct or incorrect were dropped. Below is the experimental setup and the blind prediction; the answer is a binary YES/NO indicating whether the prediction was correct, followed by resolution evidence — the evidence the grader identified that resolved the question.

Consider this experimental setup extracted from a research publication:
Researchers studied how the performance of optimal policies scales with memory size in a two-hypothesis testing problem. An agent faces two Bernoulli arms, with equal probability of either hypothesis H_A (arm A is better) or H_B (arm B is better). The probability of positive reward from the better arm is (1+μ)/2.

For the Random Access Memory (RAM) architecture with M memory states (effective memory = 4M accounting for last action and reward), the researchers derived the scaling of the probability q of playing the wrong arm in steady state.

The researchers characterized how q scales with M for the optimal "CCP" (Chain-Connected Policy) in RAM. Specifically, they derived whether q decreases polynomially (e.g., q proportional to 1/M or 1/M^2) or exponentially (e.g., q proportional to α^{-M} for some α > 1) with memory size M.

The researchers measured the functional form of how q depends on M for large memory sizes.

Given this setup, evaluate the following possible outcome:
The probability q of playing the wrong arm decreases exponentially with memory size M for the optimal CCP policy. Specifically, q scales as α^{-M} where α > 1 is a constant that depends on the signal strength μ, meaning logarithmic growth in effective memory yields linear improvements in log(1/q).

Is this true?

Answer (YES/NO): YES